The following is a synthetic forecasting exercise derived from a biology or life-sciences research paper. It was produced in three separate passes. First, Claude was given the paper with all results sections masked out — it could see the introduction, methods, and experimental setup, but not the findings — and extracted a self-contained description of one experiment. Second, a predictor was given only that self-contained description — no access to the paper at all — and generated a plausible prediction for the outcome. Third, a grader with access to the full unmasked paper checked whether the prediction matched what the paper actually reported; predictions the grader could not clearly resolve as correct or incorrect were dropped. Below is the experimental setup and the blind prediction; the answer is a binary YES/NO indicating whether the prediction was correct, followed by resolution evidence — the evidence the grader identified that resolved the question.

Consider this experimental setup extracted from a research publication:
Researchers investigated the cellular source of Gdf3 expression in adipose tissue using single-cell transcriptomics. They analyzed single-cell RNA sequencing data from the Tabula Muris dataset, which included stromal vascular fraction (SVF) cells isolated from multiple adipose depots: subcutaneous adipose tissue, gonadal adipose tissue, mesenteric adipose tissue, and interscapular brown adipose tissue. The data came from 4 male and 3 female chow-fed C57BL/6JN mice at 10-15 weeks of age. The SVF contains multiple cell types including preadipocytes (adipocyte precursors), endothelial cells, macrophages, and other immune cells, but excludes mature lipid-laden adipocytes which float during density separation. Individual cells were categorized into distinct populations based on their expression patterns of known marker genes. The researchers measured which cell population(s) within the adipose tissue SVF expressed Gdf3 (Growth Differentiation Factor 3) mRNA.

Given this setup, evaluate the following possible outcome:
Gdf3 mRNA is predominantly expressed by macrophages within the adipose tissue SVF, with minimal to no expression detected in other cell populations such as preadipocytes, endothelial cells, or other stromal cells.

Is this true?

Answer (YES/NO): YES